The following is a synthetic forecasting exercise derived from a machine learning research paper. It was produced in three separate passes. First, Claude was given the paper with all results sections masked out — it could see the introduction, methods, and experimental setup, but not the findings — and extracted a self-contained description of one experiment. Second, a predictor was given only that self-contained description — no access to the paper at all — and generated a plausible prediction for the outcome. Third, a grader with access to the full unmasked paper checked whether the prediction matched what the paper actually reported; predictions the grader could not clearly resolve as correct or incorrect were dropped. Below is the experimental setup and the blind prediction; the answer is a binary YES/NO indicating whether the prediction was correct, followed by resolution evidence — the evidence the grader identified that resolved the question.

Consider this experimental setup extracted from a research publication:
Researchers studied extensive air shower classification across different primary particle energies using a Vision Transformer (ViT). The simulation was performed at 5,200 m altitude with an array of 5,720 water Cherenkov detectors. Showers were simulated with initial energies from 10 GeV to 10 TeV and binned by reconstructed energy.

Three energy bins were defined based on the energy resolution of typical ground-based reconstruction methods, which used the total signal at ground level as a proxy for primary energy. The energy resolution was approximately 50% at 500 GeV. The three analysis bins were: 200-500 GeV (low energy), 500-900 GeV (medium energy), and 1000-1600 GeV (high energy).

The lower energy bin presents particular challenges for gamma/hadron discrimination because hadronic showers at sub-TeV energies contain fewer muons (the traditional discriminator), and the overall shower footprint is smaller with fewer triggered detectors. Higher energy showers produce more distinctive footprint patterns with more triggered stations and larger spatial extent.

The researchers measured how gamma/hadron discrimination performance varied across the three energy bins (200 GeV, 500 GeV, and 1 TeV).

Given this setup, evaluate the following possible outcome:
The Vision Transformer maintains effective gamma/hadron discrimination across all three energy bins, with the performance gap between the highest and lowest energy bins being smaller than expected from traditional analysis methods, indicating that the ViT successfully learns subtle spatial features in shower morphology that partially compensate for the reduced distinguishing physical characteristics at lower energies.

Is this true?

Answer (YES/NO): YES